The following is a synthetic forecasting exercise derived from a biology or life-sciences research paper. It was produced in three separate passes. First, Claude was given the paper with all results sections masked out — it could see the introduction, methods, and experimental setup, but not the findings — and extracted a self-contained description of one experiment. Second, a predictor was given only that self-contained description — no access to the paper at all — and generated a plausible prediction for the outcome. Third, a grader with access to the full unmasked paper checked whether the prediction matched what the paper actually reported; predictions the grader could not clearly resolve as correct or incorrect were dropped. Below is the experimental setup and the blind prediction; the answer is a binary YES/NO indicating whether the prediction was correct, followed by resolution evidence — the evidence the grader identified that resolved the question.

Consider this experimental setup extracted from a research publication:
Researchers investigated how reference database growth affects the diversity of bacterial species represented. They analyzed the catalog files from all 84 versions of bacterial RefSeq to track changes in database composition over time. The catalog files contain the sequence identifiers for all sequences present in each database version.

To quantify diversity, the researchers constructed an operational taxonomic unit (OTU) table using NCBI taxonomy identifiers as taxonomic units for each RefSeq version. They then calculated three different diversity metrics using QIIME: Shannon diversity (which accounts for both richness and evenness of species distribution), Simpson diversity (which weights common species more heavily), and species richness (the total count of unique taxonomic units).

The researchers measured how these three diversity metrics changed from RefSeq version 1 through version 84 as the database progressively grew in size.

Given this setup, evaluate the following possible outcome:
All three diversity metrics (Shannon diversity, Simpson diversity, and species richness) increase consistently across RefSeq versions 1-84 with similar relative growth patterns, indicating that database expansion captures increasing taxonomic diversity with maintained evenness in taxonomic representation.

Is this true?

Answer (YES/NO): NO